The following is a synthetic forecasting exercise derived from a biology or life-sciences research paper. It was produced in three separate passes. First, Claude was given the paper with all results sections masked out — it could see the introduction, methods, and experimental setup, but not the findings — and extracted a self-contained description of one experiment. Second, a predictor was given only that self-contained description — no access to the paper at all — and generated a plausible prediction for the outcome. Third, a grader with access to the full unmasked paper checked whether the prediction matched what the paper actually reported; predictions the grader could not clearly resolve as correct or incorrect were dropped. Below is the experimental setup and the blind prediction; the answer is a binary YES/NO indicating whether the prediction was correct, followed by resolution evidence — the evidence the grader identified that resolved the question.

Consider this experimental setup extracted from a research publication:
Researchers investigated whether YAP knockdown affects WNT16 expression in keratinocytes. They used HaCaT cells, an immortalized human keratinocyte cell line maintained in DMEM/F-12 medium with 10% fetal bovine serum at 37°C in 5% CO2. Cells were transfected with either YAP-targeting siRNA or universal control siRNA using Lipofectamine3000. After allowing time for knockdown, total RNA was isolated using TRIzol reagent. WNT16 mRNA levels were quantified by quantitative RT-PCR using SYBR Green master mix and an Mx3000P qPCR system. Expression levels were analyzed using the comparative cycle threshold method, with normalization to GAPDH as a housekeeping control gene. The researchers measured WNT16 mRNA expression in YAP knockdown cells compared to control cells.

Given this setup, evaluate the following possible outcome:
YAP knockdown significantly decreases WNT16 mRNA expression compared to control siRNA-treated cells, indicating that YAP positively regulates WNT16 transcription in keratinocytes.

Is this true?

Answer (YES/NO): YES